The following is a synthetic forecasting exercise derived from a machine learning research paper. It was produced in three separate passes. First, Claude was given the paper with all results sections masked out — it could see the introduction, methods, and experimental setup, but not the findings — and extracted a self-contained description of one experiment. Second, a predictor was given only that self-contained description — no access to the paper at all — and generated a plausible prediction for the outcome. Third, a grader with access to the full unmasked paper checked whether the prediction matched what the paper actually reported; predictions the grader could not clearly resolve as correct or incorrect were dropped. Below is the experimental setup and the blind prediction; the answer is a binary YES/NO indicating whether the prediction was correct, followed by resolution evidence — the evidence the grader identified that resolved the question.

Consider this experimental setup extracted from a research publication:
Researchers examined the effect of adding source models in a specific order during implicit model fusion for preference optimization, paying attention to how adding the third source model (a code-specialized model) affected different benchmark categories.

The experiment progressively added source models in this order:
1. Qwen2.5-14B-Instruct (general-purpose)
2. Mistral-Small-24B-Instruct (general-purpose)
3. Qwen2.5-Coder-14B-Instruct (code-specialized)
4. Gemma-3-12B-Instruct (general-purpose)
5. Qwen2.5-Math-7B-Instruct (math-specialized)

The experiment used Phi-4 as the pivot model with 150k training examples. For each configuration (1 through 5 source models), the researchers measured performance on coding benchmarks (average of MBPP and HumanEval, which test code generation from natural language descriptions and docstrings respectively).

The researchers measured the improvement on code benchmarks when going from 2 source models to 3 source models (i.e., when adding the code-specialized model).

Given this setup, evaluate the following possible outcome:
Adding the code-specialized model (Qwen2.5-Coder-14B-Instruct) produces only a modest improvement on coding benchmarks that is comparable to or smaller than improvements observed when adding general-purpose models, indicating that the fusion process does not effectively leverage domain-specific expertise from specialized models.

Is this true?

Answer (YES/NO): NO